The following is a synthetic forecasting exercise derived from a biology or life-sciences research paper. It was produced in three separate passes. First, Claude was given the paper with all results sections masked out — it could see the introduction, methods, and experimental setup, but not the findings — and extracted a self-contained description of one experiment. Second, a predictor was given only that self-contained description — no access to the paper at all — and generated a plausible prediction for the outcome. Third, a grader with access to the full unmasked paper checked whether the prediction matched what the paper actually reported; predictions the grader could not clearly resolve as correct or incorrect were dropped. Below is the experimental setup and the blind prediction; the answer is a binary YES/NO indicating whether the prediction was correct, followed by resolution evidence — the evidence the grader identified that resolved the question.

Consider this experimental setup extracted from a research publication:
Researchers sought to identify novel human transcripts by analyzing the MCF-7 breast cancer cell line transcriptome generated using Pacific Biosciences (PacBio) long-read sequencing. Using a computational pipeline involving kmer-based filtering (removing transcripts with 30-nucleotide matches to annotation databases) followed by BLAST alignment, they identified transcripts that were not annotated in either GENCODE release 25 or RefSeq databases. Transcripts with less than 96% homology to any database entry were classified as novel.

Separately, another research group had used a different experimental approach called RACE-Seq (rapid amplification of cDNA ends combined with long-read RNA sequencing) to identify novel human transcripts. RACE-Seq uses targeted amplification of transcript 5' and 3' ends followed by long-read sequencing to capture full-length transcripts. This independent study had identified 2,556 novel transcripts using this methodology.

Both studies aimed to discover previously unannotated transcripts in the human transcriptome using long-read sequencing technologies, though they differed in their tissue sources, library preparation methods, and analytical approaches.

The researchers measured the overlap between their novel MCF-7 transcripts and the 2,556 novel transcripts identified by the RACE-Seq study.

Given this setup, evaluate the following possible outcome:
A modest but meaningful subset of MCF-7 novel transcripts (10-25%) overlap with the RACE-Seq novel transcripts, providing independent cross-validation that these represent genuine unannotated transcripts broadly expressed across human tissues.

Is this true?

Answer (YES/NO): NO